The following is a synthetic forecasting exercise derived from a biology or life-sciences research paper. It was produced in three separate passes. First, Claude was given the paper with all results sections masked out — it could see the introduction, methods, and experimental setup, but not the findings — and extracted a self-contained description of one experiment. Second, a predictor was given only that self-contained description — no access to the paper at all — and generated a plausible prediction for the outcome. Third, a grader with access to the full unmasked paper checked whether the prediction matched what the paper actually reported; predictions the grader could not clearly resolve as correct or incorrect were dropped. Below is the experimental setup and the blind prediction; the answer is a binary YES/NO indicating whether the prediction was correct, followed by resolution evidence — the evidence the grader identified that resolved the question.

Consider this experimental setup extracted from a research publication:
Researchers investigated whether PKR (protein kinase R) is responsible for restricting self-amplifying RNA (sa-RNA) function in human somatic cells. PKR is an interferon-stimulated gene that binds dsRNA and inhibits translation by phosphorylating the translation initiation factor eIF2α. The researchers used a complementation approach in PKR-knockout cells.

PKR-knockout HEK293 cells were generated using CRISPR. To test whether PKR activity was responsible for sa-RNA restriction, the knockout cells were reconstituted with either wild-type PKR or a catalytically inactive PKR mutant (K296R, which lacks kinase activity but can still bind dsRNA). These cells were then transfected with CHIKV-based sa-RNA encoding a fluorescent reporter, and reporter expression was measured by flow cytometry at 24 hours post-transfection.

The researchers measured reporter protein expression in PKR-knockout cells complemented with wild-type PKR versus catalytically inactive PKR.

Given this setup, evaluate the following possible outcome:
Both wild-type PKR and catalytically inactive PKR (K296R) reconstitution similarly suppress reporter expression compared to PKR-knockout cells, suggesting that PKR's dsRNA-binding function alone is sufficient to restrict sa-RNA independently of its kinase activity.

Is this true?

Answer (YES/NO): NO